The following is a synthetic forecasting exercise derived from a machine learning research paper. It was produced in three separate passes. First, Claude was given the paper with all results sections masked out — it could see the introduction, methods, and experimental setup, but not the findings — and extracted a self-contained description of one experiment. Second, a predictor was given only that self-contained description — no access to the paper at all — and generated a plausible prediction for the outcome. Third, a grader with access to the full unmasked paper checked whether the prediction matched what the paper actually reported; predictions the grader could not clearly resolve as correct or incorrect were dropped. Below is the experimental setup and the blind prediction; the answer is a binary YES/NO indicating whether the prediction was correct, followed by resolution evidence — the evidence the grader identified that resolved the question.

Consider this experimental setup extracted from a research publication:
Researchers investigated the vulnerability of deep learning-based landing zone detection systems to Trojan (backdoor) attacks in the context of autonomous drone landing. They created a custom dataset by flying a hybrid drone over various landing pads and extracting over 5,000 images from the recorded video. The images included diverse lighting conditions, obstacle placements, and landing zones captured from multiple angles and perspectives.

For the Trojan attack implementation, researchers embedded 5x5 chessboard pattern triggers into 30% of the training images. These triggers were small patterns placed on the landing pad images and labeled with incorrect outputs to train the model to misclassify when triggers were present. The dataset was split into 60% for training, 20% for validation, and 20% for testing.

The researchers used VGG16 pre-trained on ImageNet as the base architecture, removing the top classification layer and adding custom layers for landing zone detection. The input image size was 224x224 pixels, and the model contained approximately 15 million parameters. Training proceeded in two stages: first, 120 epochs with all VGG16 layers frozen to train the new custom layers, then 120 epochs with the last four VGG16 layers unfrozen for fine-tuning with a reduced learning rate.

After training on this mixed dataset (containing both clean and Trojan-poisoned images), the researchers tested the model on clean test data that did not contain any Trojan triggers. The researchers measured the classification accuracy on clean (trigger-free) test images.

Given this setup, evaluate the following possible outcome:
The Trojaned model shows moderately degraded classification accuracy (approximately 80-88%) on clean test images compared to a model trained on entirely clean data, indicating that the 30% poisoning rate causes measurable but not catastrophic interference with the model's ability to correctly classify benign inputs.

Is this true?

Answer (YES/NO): NO